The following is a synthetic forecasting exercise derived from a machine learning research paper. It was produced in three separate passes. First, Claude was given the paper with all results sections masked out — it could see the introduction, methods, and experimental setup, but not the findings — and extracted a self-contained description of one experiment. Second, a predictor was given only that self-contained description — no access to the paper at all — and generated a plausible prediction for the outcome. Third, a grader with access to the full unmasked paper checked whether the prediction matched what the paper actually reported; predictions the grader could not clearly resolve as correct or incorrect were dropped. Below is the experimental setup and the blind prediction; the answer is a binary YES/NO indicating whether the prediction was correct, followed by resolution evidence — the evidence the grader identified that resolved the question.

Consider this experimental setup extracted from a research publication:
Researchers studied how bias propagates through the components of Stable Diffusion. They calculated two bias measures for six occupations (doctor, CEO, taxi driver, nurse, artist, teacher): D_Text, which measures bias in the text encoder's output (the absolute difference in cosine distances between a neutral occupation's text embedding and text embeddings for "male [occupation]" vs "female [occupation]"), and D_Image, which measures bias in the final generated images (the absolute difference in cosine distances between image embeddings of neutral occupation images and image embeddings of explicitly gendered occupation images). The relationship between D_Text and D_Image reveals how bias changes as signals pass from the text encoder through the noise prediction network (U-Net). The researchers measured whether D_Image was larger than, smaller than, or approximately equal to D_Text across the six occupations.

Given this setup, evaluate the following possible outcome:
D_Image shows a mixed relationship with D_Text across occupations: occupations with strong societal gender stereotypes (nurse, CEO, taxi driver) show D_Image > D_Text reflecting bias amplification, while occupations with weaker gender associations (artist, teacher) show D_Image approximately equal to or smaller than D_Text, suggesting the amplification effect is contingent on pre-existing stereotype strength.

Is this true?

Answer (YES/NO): NO